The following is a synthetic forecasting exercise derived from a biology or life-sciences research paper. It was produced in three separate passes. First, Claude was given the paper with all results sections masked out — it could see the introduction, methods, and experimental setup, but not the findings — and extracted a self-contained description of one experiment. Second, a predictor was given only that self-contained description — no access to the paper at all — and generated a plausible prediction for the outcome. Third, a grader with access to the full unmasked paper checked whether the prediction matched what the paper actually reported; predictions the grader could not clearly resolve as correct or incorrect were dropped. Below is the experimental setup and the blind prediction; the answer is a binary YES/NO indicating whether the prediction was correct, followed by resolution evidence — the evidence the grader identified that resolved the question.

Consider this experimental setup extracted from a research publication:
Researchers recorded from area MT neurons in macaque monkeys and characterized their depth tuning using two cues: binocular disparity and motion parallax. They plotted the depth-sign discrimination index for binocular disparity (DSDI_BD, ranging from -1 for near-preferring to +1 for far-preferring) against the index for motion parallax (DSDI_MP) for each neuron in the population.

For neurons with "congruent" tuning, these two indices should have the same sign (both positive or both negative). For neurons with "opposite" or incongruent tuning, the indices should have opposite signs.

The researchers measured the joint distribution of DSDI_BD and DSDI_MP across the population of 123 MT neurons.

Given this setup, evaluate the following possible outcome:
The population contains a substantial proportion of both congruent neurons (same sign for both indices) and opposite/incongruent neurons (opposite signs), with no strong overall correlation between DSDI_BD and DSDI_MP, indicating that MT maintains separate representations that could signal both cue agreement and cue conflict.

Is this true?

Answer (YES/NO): YES